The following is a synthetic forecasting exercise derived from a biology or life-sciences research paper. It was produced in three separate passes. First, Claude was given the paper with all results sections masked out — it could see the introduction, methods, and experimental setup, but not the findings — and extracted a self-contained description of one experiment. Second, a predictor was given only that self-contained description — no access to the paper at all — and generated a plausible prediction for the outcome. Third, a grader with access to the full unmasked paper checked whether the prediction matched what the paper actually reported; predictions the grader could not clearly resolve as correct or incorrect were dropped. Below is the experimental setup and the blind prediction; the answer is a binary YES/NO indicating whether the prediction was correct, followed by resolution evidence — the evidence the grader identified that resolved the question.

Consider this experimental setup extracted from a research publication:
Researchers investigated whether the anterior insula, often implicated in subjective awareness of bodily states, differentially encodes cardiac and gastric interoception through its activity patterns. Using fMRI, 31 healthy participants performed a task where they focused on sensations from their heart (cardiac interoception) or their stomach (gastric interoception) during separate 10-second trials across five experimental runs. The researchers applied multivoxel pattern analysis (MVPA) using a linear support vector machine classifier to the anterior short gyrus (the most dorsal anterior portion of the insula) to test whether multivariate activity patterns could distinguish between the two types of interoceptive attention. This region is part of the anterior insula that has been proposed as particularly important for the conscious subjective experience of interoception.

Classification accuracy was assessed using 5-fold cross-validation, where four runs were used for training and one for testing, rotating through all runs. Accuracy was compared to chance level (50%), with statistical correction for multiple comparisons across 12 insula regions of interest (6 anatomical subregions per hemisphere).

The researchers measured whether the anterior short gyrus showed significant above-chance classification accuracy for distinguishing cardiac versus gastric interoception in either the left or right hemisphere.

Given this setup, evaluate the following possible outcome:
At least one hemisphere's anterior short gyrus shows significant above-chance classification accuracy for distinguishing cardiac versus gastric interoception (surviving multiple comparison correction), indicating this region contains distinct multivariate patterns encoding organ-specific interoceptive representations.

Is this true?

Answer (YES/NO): NO